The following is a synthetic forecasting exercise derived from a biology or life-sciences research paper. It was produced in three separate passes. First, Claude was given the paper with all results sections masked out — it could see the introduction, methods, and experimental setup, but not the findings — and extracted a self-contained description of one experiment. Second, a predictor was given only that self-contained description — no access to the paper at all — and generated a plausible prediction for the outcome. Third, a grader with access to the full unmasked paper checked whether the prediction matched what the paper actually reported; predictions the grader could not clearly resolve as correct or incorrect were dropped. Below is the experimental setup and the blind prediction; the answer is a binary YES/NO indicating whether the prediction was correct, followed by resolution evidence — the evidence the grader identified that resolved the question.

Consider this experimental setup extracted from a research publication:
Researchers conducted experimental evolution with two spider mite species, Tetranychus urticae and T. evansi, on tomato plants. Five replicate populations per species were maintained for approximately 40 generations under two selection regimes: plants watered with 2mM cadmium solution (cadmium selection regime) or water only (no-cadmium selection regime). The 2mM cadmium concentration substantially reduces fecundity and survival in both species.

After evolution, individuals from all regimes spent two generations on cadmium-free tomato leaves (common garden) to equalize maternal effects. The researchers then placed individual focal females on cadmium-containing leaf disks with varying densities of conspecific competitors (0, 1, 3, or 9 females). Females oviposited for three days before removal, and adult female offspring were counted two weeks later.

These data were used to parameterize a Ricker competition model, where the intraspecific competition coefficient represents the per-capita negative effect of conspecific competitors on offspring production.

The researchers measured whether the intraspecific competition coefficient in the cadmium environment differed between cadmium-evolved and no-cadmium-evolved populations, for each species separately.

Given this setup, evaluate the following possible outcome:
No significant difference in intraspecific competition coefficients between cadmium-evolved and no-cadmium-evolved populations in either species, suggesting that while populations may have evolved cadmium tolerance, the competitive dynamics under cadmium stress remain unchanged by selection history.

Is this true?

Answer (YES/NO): NO